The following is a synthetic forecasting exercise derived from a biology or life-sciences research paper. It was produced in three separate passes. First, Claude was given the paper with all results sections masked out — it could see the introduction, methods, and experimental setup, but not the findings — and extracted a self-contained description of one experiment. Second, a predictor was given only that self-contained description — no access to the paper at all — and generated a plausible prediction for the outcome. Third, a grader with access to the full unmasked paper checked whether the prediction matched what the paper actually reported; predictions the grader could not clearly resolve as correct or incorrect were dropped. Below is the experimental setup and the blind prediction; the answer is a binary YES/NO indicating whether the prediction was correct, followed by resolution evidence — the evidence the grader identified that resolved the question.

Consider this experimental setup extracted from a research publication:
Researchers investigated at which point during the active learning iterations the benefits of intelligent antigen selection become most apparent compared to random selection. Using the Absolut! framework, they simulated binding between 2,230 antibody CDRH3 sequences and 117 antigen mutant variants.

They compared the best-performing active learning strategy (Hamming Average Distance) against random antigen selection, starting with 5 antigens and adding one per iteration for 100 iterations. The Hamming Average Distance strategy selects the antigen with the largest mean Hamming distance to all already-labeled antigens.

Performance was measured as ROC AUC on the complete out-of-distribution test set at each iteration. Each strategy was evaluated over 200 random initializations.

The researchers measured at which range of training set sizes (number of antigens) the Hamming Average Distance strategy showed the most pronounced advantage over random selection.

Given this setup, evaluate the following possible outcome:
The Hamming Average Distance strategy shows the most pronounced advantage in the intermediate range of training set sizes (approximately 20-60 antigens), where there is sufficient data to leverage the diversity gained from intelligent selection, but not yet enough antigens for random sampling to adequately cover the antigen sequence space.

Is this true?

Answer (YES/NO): NO